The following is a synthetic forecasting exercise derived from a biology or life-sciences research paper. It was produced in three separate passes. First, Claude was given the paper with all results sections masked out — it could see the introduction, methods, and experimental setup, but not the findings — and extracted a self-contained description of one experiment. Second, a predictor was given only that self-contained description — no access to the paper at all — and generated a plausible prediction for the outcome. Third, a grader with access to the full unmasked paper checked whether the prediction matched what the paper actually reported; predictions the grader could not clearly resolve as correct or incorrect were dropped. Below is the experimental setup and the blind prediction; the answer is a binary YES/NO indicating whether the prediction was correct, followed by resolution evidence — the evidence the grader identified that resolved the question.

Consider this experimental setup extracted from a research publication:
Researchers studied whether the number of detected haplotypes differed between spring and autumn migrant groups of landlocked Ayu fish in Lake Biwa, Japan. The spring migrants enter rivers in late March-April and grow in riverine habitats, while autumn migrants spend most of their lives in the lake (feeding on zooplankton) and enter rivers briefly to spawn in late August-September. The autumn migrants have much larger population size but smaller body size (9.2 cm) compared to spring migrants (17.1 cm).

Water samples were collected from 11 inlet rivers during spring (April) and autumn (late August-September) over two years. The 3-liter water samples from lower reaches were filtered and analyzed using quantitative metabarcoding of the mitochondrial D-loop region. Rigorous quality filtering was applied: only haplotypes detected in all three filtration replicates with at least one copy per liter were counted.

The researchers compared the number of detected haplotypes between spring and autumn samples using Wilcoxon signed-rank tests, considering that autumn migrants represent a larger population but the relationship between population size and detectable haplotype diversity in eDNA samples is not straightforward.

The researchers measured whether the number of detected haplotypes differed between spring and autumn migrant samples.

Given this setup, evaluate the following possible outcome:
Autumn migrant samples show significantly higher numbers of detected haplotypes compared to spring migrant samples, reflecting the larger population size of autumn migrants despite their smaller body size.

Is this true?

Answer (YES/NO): YES